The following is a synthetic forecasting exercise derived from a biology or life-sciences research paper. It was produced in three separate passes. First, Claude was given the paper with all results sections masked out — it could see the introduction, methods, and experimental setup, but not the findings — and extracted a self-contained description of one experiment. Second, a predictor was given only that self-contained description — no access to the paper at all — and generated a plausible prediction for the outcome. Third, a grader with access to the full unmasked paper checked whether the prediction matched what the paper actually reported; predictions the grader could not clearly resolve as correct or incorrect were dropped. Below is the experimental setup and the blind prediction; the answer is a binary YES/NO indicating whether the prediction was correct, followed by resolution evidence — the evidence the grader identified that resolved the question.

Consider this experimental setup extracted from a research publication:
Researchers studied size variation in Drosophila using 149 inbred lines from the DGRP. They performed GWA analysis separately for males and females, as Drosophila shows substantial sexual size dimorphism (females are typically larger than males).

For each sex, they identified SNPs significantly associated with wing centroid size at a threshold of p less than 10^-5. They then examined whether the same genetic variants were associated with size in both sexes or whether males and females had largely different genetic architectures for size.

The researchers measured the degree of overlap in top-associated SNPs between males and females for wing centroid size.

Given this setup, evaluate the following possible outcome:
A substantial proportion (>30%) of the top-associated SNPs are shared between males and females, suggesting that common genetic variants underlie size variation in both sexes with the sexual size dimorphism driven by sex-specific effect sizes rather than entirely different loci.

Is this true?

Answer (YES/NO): NO